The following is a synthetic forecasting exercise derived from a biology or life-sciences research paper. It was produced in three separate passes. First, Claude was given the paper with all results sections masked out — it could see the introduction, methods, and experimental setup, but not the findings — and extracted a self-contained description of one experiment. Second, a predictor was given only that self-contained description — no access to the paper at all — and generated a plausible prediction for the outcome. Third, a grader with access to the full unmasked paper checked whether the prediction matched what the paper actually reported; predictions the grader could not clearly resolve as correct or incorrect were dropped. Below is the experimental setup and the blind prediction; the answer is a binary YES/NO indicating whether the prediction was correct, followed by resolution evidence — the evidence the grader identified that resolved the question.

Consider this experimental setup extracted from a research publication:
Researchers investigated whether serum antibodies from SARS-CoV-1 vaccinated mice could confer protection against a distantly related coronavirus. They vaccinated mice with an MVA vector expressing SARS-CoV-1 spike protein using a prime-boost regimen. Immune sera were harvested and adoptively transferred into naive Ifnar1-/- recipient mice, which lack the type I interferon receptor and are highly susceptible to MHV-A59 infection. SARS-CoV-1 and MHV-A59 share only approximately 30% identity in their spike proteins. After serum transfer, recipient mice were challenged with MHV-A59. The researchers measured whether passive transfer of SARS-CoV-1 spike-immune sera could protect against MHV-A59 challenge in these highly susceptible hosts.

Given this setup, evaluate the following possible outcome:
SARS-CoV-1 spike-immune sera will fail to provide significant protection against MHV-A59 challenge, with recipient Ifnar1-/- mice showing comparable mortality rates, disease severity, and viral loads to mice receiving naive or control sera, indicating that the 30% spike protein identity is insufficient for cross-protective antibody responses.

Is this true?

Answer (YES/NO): NO